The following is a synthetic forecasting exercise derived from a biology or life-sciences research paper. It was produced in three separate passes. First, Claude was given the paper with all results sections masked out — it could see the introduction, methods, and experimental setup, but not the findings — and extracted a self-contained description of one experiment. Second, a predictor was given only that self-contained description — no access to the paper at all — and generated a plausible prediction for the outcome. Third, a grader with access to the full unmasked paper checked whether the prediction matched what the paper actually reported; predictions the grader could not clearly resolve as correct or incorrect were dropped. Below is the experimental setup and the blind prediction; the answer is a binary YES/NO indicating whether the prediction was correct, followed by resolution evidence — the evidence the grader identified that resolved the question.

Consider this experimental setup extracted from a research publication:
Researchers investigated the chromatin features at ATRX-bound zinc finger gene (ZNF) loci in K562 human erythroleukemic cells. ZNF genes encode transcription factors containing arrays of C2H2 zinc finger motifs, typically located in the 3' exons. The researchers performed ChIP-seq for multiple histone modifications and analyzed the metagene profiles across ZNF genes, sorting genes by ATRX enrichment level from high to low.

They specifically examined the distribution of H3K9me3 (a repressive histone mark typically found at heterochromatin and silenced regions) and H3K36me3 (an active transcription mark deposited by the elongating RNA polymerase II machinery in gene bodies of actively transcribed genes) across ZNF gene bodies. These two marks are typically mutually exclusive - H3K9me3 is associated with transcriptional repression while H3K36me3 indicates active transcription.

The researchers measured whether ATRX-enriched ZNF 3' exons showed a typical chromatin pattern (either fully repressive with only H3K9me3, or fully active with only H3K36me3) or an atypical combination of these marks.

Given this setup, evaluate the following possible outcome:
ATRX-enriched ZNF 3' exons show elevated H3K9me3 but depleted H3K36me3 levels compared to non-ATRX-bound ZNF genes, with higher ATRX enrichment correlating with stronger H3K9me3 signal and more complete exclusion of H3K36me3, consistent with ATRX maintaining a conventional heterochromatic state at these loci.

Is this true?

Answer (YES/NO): NO